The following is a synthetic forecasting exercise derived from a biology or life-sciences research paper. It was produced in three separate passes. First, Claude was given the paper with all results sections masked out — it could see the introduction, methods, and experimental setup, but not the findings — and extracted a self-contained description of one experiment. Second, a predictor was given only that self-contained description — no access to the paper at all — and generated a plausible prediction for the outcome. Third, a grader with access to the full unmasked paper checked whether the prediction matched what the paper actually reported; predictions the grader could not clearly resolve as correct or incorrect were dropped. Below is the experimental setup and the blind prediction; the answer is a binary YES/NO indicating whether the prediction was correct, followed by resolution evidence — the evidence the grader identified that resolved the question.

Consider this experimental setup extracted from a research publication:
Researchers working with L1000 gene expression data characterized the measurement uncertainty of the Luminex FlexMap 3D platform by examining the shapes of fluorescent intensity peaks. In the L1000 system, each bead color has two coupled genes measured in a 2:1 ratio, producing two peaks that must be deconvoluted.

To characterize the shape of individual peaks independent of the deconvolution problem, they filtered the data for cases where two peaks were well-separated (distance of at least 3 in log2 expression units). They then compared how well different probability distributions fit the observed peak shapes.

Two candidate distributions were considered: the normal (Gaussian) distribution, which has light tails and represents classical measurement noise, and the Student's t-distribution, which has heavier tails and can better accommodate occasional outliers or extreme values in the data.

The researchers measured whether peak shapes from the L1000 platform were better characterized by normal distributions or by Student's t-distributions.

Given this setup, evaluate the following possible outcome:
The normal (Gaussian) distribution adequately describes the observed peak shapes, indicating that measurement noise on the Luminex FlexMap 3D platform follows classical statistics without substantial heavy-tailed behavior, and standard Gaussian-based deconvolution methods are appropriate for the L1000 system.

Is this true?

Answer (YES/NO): NO